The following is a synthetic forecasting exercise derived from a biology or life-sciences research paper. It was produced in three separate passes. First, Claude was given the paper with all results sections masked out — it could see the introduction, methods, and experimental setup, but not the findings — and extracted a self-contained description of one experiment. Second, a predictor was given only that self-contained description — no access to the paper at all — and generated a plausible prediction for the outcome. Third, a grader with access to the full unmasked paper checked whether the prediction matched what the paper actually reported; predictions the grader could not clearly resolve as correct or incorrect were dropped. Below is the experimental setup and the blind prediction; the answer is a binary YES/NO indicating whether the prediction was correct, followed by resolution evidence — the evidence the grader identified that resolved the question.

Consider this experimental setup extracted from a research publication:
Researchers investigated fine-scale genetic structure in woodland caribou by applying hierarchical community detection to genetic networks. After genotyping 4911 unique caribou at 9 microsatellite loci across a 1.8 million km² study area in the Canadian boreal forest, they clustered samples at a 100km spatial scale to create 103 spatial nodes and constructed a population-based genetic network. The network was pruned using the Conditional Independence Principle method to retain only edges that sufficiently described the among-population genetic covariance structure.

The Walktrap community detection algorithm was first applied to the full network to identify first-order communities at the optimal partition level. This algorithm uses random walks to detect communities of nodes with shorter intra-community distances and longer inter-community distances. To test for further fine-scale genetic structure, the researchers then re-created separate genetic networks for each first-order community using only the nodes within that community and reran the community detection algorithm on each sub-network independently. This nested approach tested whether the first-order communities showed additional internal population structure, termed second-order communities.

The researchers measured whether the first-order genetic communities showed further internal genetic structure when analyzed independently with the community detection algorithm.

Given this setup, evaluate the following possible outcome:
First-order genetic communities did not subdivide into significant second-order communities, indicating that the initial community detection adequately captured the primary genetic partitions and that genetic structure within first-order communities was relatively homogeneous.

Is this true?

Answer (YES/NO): NO